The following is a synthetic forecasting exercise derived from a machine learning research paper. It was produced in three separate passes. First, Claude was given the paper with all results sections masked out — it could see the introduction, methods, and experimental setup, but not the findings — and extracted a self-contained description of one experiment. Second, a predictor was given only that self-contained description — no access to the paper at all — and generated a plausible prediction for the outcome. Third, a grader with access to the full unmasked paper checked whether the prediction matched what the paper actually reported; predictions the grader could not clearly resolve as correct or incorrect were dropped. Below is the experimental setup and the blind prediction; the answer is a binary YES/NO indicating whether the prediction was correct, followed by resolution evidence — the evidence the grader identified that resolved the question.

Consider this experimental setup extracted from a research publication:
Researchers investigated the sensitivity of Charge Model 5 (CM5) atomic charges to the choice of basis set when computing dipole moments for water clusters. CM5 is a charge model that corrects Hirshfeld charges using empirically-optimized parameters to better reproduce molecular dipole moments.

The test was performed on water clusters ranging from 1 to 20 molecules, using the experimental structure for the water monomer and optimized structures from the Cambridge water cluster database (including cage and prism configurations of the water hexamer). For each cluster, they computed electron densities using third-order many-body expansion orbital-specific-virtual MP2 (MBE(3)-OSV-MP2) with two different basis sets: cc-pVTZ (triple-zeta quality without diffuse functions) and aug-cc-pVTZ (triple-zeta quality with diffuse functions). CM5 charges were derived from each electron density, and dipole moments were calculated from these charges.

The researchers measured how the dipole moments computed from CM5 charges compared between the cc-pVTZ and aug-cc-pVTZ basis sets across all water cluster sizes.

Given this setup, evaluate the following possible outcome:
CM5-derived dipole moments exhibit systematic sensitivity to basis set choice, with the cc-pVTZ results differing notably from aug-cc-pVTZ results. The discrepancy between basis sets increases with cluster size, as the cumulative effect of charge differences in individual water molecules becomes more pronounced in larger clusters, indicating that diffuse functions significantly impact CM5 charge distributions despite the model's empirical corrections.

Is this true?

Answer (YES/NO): NO